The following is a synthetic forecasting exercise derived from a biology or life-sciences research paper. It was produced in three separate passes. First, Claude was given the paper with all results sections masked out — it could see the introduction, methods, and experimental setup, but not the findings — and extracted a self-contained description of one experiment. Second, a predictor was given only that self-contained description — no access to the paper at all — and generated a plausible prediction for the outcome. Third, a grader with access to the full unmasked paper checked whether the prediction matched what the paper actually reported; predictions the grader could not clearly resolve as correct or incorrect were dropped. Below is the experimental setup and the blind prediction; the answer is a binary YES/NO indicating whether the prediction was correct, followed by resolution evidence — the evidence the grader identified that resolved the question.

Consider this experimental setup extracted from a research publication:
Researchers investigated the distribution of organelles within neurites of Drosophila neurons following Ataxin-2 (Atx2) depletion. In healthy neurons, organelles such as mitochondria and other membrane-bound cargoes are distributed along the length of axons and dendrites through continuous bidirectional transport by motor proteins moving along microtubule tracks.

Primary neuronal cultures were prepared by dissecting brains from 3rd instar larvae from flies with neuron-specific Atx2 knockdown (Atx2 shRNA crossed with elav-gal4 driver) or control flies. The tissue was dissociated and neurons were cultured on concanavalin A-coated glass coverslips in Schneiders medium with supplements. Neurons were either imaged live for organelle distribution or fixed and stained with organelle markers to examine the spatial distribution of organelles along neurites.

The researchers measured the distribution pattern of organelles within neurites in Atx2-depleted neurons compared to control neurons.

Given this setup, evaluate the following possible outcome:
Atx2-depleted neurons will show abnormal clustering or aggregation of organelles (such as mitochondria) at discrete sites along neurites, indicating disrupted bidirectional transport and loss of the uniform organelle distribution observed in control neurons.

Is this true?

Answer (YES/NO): YES